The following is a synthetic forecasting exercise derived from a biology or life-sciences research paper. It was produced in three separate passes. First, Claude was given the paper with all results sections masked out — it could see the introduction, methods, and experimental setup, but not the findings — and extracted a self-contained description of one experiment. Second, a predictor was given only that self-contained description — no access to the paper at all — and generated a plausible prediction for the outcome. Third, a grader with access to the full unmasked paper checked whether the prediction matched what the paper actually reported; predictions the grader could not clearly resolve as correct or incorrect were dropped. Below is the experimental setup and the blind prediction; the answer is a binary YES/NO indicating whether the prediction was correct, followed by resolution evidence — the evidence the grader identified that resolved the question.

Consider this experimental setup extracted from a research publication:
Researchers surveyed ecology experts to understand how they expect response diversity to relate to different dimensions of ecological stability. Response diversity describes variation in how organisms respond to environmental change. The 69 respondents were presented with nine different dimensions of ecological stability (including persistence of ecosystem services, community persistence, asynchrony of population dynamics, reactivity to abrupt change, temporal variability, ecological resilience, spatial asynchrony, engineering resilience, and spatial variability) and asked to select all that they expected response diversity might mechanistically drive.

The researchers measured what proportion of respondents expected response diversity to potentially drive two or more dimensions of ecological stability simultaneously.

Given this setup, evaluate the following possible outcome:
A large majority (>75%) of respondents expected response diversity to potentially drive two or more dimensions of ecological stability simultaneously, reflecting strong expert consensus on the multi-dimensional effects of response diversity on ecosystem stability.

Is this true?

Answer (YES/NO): YES